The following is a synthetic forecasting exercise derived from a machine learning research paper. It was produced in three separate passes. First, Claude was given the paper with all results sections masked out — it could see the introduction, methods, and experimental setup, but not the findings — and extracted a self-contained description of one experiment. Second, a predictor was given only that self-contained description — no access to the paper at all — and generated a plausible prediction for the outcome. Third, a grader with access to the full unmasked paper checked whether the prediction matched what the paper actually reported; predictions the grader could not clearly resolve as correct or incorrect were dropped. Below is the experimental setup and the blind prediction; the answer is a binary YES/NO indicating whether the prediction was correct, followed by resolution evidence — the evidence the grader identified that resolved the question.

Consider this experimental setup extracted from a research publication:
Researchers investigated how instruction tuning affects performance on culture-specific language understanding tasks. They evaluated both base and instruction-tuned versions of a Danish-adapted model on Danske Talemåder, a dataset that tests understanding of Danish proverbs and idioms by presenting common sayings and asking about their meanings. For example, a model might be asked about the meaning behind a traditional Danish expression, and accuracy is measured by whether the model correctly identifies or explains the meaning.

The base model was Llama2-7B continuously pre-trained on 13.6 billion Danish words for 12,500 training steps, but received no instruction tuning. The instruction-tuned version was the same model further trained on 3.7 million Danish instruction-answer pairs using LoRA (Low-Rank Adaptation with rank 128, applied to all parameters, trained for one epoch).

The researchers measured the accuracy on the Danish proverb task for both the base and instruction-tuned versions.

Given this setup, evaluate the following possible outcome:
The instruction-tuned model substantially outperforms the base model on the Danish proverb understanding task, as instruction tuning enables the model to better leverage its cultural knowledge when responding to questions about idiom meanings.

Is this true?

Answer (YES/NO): NO